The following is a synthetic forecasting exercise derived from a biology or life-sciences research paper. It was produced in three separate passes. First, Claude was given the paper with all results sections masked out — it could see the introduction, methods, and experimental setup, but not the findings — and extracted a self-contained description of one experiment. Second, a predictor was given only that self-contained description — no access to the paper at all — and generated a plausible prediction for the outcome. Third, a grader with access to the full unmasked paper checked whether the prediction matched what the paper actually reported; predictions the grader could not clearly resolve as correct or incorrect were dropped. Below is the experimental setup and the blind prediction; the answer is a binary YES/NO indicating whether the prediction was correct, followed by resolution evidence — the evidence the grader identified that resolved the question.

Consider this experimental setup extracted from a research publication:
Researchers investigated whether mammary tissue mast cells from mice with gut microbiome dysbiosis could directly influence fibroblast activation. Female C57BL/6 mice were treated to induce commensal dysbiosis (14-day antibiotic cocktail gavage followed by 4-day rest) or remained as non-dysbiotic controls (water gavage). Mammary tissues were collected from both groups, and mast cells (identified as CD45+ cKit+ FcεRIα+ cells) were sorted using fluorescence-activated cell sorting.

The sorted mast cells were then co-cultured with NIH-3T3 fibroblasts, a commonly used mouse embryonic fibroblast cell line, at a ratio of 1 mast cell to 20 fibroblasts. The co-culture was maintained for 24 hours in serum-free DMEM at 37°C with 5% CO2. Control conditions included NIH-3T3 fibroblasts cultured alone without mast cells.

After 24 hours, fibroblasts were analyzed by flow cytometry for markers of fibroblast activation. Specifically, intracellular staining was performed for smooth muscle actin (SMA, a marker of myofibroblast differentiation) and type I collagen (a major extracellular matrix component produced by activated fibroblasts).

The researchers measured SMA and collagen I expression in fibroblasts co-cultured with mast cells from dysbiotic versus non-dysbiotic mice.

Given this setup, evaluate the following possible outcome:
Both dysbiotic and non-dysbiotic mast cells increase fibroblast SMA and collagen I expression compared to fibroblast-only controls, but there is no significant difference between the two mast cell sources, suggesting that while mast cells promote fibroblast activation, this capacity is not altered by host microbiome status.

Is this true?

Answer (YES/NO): NO